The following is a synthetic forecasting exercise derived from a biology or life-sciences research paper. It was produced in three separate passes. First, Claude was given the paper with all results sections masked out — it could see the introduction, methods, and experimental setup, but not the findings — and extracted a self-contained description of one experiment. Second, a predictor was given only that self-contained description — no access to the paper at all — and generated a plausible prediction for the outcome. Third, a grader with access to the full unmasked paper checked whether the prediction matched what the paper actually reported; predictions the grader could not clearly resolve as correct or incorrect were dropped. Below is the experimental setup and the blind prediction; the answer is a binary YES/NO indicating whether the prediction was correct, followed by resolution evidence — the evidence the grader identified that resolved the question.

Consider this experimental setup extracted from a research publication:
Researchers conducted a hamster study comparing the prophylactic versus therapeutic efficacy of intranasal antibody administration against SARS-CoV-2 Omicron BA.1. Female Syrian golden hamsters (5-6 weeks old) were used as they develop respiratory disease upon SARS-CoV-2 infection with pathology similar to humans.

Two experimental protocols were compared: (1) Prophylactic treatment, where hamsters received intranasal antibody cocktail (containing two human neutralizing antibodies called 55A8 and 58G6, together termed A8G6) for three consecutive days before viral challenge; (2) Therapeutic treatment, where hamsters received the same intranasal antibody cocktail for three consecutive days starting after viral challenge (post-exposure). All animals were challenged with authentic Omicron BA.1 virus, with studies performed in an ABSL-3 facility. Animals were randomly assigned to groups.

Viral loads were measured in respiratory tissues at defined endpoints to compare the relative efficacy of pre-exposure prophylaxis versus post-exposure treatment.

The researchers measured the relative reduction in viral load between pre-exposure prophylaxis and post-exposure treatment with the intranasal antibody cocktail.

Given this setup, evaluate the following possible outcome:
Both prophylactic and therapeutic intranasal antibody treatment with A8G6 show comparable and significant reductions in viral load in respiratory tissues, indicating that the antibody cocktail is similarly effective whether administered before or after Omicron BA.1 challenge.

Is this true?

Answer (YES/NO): NO